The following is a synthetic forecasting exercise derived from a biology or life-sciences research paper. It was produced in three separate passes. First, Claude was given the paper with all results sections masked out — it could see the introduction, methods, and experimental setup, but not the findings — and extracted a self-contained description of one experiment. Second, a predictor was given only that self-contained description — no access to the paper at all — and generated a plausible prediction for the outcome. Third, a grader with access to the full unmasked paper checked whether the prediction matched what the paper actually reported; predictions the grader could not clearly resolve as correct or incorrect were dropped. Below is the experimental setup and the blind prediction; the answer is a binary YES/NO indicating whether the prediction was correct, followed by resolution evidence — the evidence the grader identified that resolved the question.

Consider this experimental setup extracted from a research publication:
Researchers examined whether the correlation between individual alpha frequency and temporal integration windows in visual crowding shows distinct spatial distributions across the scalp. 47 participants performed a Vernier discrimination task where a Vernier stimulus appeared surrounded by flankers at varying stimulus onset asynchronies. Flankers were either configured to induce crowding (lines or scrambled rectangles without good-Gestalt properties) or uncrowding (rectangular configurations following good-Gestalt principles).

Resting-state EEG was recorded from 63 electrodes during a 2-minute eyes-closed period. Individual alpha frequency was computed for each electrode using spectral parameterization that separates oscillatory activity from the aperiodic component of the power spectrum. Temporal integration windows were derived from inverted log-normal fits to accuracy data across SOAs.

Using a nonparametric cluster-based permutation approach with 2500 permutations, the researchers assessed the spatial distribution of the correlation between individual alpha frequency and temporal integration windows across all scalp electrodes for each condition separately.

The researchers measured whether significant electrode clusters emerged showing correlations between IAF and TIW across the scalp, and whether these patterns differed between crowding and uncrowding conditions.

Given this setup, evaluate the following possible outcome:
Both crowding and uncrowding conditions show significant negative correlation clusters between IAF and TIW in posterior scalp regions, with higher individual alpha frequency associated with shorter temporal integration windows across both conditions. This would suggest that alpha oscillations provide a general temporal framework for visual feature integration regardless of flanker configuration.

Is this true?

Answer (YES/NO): NO